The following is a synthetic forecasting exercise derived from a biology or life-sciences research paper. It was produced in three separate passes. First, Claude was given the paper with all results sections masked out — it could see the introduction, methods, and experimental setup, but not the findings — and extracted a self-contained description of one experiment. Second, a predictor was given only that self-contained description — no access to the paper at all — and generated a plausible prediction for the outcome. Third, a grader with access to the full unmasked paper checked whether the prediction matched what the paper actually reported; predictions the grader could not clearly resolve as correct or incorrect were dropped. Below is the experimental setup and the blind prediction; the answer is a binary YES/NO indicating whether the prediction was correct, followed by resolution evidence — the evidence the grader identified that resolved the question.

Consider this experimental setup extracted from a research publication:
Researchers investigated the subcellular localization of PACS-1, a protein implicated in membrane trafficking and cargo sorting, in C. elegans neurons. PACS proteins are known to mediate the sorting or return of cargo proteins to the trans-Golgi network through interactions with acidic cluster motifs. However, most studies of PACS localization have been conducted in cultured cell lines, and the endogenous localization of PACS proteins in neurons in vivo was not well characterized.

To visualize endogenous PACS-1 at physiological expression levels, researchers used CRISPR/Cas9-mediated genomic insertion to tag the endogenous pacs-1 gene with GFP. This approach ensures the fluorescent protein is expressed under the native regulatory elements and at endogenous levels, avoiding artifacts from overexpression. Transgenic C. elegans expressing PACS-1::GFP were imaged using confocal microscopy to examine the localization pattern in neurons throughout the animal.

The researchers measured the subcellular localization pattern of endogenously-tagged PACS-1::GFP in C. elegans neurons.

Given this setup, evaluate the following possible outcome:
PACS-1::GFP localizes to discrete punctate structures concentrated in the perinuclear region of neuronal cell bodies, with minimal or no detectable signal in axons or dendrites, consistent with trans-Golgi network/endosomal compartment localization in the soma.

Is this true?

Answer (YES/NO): NO